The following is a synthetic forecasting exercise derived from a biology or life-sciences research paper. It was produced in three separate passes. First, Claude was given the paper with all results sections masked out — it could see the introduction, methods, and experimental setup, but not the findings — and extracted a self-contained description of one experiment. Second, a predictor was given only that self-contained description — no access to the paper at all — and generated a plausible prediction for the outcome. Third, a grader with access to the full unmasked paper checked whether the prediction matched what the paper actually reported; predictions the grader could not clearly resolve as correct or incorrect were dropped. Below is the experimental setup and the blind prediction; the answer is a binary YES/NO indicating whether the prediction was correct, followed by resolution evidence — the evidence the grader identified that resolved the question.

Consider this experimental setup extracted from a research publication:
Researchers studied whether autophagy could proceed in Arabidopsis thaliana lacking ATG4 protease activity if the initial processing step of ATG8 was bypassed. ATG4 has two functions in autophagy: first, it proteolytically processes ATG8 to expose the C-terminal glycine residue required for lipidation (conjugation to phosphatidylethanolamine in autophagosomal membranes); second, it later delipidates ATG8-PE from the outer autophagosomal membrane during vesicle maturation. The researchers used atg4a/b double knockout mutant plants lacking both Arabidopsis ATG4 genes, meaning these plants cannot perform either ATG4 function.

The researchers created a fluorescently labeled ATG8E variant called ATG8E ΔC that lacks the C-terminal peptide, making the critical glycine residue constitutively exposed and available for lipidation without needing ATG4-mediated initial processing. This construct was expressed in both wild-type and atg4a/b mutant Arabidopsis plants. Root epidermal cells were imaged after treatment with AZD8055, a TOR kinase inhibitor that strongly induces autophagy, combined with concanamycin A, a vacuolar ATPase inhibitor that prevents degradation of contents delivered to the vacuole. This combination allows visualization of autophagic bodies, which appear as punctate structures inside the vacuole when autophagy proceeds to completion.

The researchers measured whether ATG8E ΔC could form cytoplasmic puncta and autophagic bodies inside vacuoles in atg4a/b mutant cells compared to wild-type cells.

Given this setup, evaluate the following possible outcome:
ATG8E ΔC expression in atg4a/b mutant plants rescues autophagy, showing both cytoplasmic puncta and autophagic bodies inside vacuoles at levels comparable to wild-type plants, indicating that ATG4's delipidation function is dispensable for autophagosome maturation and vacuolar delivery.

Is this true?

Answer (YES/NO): YES